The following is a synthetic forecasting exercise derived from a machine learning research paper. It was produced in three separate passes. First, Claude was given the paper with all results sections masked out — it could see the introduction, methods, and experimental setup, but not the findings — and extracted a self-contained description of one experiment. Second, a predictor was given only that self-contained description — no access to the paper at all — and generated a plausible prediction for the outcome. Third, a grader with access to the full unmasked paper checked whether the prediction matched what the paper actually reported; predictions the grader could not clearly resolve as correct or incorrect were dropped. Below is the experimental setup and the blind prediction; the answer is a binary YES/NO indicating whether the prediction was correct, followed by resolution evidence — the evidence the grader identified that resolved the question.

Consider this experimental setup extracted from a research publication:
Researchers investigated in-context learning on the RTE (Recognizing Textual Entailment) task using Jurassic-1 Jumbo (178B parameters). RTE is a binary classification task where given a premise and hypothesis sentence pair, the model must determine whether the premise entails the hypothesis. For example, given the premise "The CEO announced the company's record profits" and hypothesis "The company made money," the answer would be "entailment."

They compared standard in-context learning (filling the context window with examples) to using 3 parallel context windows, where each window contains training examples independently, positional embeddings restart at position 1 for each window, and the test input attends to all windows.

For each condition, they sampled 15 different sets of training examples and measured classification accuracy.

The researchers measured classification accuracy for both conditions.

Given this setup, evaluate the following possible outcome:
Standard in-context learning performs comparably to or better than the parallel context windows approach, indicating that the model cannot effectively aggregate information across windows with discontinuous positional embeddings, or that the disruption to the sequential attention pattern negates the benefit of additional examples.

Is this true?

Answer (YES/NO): NO